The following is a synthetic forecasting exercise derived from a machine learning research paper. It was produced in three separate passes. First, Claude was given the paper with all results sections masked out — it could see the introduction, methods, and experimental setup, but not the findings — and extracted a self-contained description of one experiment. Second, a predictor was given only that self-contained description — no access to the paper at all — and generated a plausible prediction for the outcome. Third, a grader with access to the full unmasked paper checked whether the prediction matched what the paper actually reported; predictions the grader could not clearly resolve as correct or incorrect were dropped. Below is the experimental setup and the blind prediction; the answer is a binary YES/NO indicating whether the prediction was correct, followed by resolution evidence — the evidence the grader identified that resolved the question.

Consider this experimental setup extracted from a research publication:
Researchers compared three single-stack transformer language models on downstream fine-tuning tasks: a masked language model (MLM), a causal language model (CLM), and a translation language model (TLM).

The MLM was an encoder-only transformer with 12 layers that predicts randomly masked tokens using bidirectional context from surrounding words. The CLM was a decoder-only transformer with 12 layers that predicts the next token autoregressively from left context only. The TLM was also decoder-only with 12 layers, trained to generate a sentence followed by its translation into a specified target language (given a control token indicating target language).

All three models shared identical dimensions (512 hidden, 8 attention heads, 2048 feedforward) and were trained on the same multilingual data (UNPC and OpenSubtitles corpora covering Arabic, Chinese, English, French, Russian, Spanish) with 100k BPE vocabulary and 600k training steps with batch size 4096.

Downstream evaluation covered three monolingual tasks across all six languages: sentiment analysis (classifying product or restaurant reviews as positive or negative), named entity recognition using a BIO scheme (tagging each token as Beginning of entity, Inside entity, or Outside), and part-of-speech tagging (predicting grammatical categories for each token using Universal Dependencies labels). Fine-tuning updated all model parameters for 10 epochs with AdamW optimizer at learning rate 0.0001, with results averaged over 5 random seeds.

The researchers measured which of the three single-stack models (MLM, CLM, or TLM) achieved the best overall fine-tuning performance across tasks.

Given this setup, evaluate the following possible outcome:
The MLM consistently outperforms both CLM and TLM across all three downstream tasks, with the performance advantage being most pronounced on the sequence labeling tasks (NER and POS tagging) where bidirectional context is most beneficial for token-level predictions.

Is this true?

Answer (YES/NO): NO